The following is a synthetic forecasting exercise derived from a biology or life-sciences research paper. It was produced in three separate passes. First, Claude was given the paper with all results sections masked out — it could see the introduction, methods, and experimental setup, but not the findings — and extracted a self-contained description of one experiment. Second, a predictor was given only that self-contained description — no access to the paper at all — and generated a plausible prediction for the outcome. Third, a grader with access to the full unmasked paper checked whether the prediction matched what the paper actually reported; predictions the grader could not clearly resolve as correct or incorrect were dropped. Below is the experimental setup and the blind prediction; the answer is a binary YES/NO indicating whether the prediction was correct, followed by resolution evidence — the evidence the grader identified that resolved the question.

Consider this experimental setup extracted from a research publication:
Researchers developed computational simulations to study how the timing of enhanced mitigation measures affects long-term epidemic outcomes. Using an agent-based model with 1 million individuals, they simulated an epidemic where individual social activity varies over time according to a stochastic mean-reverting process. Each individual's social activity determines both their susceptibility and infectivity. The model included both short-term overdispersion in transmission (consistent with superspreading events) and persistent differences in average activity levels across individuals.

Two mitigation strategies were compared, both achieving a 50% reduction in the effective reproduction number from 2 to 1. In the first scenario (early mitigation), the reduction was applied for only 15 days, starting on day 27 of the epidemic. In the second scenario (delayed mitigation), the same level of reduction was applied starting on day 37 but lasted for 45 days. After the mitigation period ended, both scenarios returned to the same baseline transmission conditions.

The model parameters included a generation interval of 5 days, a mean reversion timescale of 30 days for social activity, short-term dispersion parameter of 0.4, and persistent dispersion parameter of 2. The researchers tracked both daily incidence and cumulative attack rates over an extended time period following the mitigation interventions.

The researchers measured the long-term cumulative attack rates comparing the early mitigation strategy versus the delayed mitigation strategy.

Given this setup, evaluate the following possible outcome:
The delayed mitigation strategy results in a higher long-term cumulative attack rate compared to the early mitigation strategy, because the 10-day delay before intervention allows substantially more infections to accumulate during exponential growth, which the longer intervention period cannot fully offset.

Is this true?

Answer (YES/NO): NO